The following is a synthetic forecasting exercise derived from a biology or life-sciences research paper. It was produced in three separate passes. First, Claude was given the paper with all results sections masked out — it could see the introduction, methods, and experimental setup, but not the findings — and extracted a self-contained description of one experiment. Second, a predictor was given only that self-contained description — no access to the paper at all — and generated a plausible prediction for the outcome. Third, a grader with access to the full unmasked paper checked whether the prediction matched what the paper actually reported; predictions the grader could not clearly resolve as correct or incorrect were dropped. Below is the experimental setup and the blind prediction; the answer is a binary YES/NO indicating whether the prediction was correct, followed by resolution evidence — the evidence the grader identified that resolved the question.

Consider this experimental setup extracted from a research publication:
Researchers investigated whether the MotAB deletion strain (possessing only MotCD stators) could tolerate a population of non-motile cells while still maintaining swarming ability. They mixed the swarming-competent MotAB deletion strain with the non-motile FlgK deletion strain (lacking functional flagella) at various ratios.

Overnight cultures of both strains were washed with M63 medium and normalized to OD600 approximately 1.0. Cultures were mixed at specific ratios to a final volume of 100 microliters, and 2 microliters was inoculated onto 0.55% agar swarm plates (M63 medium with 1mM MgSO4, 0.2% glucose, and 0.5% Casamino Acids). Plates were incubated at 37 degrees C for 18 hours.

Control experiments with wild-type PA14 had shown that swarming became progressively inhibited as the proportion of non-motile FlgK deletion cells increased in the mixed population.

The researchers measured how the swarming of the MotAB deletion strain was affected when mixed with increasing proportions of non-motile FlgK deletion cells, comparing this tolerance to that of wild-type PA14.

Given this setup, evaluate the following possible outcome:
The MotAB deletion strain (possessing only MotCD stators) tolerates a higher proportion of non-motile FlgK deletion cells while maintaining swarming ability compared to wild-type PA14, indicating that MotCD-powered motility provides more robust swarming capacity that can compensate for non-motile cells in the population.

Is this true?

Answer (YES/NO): NO